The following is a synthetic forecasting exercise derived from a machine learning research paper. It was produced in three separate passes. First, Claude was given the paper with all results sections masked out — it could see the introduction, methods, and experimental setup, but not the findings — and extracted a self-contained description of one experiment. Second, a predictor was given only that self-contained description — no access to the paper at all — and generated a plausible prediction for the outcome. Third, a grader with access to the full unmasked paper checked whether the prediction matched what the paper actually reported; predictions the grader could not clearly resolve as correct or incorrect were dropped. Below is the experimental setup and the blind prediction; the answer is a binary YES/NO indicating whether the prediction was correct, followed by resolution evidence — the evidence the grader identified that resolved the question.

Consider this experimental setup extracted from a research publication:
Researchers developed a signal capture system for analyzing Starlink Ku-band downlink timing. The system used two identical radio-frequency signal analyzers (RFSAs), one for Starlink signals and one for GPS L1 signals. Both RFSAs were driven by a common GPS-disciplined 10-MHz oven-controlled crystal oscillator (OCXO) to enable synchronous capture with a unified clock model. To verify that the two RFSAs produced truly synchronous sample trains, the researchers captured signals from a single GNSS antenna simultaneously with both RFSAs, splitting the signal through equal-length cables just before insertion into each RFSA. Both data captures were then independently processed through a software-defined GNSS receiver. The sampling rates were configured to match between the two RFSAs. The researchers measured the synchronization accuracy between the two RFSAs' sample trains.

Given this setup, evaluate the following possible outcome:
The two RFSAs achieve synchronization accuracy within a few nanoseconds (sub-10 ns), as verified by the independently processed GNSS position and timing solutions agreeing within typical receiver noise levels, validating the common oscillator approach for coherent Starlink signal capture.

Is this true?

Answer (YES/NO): YES